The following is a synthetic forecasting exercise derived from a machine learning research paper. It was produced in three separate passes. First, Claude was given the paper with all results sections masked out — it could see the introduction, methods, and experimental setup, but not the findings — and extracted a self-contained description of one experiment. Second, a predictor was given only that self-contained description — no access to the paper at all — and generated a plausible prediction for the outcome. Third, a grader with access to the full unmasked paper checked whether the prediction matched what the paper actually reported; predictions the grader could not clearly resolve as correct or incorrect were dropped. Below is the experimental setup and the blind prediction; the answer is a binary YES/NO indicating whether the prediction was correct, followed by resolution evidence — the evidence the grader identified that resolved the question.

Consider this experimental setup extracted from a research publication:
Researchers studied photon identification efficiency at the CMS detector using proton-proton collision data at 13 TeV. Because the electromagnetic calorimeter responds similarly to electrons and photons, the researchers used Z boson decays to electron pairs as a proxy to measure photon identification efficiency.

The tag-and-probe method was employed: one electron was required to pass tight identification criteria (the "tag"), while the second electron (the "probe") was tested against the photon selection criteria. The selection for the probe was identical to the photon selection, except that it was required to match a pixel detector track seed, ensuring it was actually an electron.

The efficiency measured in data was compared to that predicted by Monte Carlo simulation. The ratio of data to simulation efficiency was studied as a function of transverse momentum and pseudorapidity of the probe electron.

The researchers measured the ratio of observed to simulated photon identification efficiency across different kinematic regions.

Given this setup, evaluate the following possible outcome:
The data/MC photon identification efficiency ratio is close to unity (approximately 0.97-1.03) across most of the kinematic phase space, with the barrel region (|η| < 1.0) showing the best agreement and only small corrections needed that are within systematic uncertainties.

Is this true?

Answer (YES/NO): NO